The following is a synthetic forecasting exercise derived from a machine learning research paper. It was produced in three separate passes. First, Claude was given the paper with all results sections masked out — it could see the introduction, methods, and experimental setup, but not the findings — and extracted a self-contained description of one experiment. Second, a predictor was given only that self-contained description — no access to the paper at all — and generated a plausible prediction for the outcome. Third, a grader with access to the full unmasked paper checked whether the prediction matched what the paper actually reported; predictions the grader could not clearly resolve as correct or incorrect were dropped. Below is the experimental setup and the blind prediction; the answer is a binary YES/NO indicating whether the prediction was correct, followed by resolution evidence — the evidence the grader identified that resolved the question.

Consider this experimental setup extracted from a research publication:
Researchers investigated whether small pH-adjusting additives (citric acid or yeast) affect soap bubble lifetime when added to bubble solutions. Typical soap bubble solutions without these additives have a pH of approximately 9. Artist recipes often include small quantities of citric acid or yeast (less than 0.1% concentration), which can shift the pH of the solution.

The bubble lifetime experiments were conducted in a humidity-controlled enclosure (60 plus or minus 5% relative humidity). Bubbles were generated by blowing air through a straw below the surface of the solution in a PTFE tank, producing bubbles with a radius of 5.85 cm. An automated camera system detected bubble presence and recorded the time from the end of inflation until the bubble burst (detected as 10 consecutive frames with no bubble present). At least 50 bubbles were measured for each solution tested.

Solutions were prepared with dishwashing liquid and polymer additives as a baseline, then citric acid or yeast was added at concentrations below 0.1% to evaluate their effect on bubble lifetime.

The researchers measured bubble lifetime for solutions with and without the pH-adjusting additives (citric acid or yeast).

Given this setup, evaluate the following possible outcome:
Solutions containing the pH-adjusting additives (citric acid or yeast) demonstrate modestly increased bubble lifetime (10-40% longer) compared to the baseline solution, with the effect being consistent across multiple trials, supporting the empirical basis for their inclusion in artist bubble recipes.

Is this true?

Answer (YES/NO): NO